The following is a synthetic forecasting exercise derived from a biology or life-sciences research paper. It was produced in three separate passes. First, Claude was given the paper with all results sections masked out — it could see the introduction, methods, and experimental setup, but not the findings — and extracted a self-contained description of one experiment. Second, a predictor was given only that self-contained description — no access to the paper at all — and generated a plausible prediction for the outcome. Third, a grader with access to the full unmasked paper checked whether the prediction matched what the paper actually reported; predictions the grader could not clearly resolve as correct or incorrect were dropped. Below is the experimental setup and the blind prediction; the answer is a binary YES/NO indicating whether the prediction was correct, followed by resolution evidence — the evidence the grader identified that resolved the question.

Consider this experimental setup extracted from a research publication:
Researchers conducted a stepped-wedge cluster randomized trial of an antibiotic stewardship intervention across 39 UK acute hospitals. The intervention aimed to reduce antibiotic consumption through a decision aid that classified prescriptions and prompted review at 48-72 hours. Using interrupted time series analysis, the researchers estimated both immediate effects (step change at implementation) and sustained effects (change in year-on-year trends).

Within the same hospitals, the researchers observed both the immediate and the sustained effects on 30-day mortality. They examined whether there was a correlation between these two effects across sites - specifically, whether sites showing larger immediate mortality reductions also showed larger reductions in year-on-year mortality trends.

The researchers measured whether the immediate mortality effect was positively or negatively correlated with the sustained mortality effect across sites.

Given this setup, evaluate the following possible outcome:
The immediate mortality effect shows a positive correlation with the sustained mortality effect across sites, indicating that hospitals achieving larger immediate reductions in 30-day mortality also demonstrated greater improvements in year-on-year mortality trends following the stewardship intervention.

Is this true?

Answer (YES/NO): NO